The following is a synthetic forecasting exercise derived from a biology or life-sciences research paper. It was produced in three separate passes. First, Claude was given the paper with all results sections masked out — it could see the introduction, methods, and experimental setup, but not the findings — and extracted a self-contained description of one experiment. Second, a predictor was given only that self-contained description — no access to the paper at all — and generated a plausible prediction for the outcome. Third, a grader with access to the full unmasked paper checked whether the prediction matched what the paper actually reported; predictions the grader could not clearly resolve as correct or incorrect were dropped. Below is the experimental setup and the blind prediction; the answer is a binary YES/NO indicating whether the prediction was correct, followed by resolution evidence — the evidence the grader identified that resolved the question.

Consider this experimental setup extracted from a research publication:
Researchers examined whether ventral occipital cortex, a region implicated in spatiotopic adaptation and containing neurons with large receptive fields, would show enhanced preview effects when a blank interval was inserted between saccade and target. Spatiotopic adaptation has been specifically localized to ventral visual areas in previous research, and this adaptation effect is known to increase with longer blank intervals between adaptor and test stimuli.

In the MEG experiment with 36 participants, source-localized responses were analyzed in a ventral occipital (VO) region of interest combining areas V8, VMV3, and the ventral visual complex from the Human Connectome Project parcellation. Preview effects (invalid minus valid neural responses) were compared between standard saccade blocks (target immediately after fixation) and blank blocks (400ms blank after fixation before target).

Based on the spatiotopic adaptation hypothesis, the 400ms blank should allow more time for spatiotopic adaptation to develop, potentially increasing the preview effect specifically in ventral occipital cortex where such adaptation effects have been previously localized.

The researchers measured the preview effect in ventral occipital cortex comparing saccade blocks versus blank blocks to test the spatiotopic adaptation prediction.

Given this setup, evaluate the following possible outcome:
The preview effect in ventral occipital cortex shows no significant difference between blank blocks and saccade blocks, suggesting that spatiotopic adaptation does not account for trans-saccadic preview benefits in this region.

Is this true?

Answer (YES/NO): YES